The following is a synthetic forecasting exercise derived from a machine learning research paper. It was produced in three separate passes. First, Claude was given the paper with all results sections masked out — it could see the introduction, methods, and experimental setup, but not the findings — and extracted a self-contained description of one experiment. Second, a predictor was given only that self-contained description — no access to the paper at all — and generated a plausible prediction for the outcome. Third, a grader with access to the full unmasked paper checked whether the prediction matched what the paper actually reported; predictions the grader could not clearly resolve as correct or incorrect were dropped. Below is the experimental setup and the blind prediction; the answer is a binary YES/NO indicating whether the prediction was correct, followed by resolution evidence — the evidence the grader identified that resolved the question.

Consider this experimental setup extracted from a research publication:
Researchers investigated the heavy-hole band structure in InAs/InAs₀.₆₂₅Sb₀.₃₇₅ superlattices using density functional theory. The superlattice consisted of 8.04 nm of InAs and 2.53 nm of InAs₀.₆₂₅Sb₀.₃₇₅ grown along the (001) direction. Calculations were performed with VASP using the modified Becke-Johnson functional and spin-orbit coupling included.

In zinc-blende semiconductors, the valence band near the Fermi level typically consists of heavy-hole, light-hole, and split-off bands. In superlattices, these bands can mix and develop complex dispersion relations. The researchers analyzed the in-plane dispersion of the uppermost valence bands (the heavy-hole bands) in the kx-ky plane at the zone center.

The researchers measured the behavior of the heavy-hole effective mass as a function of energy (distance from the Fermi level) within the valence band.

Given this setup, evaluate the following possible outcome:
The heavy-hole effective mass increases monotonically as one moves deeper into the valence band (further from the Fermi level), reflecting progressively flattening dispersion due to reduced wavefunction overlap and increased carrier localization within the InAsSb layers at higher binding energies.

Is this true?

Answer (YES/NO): YES